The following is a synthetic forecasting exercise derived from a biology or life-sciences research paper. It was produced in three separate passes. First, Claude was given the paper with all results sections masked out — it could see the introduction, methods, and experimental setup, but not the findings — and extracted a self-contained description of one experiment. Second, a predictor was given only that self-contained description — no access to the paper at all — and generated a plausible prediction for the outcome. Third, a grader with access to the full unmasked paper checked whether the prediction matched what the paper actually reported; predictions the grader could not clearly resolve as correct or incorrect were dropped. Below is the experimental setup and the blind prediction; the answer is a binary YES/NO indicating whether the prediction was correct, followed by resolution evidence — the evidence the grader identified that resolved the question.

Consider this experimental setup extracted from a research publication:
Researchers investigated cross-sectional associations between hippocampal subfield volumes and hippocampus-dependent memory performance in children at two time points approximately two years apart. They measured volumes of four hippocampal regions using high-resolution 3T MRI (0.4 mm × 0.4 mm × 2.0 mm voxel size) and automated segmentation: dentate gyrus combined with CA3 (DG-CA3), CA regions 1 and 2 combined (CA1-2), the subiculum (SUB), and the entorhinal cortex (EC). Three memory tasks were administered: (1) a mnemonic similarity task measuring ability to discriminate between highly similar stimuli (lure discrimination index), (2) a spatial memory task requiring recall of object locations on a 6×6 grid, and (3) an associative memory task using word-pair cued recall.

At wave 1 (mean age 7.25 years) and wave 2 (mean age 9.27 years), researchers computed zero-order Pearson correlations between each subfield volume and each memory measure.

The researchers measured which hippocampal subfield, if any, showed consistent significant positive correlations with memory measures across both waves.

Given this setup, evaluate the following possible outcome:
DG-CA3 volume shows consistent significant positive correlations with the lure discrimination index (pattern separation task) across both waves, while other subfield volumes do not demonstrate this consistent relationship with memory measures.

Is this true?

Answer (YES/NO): NO